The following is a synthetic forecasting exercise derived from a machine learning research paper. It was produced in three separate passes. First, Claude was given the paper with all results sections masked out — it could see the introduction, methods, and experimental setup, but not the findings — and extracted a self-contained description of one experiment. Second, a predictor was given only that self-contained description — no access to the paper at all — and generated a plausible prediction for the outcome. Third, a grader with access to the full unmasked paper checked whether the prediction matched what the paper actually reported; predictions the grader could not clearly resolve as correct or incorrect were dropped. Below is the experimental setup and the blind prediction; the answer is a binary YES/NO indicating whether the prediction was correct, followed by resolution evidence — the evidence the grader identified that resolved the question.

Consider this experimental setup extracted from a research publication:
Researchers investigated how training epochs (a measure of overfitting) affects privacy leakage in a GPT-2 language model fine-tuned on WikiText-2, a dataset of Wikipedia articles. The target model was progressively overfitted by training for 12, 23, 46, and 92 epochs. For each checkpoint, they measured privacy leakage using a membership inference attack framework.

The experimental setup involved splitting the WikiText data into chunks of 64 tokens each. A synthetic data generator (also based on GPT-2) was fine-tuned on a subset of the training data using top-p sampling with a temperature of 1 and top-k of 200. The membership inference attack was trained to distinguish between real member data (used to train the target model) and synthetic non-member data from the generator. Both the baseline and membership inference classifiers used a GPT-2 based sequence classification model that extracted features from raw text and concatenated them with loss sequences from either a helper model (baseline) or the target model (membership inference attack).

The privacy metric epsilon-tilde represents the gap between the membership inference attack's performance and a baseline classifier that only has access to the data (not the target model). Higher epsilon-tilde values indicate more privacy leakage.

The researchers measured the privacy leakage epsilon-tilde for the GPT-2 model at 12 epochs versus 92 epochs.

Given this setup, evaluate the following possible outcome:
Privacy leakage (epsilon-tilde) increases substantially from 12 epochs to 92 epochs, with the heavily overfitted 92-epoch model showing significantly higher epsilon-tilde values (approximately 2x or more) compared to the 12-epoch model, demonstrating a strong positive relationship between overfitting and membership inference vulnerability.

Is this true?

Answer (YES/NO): NO